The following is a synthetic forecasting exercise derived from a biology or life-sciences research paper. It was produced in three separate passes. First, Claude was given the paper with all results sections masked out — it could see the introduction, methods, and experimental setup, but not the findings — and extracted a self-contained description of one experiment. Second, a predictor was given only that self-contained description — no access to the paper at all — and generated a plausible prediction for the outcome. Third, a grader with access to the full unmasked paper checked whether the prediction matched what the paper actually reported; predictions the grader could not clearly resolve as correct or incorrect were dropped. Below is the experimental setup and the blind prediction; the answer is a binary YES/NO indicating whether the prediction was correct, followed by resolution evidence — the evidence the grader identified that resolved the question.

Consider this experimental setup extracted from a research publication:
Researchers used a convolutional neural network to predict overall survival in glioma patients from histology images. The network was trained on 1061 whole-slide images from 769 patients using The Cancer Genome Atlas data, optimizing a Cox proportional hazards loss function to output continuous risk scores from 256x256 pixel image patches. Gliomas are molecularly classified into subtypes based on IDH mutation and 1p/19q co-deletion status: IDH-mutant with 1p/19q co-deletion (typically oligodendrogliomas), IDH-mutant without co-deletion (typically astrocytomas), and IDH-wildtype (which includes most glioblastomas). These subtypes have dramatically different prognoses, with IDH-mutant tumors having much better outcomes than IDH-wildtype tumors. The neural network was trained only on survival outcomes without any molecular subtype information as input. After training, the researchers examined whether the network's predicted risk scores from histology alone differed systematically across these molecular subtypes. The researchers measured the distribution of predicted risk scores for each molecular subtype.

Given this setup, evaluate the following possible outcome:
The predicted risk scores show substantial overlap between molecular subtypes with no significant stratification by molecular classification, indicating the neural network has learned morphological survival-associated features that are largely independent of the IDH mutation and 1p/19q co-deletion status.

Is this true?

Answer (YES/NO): NO